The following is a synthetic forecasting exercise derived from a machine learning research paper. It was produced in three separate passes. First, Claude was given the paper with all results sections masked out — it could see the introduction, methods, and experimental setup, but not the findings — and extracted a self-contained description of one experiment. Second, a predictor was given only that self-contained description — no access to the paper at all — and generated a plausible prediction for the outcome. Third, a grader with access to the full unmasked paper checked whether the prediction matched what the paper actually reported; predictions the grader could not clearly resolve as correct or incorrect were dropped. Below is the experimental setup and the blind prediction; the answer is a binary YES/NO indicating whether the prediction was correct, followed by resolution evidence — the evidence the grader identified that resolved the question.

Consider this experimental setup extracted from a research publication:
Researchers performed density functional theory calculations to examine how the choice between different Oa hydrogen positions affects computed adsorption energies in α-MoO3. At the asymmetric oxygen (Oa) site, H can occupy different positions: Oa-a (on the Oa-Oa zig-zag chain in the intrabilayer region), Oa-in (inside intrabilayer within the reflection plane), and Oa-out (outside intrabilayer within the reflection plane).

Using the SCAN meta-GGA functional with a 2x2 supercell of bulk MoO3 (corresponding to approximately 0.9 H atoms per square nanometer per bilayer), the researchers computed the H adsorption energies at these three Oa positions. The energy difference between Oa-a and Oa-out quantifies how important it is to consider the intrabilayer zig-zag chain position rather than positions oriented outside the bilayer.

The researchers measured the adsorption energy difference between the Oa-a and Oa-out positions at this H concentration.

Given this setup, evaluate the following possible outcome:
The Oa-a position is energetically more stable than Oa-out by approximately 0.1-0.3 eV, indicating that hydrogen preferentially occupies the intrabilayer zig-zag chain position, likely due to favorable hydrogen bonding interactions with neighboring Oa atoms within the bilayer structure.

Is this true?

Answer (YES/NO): YES